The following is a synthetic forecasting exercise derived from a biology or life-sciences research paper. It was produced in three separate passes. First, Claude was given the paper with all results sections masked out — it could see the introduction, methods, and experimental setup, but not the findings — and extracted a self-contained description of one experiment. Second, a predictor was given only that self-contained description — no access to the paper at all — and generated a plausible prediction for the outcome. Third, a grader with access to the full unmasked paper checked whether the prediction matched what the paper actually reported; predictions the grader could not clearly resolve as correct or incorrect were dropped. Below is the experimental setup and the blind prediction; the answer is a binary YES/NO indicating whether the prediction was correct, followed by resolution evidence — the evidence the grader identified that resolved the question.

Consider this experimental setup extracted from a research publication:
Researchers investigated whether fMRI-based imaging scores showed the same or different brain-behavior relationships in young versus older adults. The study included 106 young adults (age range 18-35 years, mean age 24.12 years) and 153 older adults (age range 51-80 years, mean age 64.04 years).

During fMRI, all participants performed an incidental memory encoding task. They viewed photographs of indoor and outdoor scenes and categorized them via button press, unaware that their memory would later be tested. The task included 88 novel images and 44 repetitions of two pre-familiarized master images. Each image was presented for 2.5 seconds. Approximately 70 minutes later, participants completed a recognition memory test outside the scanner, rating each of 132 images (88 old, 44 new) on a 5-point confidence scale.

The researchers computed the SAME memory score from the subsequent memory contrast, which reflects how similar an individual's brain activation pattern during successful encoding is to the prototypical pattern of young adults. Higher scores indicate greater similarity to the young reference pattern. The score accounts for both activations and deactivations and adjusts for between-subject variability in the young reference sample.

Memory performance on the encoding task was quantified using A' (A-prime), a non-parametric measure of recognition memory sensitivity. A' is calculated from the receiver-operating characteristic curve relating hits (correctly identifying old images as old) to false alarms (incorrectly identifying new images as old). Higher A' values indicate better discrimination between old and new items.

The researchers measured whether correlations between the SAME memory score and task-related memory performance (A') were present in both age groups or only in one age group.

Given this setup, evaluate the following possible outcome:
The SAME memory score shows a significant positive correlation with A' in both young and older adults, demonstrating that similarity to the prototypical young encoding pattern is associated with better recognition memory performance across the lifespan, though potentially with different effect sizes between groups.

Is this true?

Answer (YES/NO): NO